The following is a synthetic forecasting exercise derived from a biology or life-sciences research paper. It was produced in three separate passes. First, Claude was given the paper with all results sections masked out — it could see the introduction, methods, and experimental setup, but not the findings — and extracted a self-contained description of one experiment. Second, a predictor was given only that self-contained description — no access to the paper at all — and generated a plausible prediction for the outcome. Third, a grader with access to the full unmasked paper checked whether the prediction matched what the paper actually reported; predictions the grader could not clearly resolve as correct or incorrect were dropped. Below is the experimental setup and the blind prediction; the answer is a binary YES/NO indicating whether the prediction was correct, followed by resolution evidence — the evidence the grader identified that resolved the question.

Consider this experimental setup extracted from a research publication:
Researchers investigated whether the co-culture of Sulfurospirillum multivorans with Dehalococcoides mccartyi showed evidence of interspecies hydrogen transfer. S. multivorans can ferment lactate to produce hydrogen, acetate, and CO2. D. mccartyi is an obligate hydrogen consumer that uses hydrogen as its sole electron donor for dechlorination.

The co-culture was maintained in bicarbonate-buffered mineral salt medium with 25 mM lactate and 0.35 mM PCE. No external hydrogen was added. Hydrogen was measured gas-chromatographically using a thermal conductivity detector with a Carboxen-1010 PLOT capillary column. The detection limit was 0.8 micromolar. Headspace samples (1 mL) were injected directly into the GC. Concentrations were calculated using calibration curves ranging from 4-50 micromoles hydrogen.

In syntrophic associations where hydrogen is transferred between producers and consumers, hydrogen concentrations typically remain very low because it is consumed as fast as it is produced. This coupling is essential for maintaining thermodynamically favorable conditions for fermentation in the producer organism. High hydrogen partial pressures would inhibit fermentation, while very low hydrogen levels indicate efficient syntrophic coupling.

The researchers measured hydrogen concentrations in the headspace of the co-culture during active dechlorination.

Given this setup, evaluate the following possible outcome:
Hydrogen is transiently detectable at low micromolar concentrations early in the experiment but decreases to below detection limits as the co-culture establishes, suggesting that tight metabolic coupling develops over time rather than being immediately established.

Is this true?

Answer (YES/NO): NO